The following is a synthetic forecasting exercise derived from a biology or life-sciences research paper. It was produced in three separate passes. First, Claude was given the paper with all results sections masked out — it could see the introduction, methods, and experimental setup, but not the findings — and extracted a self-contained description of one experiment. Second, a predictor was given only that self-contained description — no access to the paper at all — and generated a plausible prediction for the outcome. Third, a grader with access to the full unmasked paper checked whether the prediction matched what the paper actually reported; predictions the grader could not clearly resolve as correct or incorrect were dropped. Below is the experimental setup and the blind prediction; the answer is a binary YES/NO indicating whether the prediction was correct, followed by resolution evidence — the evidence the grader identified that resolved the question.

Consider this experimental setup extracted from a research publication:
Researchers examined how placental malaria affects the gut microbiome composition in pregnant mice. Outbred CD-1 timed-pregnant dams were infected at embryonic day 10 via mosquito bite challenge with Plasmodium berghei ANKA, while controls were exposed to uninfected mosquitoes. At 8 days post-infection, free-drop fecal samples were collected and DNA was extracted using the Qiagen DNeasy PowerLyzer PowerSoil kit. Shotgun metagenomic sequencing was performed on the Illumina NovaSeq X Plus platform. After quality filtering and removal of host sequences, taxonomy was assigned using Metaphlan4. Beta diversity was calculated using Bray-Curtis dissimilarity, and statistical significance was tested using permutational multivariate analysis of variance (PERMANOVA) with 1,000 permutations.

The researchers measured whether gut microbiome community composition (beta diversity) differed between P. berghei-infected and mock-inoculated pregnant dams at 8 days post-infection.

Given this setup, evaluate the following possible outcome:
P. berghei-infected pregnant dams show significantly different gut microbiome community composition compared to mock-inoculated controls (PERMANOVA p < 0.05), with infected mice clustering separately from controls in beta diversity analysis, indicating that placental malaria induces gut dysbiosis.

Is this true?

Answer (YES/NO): NO